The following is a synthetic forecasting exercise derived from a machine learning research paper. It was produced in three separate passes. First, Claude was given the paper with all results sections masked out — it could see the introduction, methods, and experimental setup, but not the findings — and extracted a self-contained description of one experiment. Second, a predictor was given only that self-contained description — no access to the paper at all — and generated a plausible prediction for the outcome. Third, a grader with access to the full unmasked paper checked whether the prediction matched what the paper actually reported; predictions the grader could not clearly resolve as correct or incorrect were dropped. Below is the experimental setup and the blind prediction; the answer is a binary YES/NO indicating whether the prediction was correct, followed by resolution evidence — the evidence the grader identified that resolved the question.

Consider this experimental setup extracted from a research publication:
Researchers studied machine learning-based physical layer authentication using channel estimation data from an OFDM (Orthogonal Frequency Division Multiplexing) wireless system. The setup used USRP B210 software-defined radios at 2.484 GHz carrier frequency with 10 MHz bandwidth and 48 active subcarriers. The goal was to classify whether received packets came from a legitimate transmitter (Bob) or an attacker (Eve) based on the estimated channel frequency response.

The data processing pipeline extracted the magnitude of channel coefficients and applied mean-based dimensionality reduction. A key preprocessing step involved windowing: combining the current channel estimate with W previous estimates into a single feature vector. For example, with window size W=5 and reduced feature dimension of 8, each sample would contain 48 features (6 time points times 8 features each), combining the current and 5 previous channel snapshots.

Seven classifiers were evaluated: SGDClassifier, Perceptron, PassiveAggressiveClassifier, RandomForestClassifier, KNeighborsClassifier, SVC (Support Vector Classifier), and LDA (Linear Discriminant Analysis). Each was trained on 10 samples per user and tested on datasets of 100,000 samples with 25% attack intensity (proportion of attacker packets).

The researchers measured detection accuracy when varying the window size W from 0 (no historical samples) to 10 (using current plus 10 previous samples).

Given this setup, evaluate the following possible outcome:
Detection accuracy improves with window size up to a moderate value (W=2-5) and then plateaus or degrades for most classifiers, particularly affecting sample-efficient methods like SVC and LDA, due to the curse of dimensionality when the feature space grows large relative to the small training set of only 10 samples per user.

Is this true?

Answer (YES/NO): NO